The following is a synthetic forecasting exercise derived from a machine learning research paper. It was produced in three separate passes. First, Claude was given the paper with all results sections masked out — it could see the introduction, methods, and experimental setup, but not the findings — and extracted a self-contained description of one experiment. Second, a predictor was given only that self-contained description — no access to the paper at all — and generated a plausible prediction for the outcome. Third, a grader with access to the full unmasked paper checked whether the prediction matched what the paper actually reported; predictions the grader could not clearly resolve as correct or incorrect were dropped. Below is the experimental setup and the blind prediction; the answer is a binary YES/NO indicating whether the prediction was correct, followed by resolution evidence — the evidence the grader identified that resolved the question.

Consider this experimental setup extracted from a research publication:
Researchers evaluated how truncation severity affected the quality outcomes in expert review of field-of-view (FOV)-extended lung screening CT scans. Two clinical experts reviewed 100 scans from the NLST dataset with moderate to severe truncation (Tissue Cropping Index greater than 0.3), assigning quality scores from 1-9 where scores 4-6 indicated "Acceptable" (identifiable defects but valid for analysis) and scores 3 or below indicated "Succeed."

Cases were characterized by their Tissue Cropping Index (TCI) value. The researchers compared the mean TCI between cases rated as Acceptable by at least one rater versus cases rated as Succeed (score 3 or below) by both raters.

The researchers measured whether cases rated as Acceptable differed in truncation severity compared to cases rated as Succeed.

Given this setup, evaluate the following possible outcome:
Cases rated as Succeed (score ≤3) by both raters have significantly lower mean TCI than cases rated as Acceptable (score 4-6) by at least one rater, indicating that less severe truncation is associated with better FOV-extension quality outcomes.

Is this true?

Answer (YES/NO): NO